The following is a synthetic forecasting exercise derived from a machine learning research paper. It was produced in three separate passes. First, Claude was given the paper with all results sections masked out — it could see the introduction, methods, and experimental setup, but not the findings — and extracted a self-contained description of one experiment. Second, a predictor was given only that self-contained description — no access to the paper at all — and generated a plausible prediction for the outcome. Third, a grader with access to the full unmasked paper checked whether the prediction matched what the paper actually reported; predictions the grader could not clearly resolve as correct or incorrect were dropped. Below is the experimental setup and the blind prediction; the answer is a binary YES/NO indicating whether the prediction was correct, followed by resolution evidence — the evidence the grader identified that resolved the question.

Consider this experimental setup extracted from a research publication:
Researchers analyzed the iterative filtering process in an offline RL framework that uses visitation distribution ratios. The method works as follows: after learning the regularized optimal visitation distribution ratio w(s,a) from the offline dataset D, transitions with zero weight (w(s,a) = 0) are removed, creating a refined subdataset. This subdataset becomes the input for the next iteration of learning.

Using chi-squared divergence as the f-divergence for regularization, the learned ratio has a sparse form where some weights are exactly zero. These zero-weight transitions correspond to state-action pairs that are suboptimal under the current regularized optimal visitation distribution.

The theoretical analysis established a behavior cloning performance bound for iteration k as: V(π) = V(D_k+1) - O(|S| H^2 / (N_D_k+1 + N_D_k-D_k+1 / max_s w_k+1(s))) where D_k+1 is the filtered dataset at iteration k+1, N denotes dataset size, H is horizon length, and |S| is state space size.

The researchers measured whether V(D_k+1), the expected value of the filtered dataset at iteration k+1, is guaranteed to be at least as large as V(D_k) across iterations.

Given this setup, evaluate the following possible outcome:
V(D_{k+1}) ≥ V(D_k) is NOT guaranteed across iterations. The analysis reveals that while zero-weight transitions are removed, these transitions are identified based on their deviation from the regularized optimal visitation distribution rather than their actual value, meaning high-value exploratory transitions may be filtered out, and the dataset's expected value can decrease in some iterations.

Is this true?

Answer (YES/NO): NO